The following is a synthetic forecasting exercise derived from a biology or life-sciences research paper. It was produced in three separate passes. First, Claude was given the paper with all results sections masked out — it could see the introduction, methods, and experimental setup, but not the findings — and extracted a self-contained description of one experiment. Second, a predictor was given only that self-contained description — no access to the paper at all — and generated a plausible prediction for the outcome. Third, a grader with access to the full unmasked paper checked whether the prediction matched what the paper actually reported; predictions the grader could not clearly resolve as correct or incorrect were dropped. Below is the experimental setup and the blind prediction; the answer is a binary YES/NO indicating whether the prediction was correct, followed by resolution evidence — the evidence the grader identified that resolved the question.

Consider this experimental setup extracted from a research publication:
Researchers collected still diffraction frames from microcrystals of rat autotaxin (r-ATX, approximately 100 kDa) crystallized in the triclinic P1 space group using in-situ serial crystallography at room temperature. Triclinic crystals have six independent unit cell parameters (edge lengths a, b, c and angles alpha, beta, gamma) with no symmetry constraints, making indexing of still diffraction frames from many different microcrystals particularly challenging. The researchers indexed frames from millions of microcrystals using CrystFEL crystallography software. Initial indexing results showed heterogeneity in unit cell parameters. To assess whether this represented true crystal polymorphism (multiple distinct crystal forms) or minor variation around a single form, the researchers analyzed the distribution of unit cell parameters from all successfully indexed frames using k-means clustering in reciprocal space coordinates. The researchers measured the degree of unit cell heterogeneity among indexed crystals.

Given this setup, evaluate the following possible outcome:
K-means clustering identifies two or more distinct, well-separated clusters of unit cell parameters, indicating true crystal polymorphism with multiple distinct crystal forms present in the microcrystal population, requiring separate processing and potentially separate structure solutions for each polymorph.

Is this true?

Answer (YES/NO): NO